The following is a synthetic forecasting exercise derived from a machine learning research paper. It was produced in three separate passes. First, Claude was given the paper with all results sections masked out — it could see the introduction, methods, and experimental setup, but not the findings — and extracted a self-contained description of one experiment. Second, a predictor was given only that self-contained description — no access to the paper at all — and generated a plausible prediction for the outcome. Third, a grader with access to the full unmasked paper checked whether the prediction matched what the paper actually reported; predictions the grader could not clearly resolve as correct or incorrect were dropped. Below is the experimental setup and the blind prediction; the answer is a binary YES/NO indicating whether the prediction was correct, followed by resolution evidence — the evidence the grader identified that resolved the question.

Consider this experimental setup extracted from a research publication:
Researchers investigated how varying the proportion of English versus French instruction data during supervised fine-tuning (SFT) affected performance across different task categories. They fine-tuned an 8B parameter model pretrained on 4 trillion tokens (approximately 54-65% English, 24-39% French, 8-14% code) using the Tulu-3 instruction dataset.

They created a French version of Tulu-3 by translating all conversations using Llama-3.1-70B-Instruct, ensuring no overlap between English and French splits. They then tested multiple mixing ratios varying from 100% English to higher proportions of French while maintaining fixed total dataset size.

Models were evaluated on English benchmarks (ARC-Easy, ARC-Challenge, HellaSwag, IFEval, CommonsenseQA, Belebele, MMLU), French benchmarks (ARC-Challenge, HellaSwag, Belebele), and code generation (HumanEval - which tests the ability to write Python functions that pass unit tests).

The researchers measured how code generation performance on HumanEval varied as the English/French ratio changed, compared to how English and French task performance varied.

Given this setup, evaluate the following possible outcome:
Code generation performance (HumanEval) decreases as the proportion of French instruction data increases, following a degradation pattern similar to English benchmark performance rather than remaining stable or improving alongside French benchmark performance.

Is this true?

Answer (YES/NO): NO